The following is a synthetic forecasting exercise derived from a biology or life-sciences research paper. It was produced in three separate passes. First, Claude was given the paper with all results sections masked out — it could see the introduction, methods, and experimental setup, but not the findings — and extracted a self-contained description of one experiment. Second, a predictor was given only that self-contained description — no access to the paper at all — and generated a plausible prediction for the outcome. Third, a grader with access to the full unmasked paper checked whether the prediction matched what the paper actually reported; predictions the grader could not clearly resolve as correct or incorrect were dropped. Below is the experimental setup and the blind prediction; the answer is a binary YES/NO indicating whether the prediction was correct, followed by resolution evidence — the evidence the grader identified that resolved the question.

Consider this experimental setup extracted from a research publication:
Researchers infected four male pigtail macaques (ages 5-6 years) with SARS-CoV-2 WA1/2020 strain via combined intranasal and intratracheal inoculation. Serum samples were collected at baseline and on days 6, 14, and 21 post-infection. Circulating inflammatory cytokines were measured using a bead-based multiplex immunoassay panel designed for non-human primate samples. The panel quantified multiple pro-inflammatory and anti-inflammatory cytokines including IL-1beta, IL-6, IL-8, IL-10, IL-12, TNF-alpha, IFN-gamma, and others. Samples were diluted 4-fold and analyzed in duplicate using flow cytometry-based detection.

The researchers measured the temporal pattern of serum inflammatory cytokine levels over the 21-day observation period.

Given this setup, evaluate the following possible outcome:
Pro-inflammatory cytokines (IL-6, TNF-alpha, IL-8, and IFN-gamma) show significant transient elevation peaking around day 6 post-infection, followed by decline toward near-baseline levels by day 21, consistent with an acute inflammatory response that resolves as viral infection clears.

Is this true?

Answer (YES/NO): NO